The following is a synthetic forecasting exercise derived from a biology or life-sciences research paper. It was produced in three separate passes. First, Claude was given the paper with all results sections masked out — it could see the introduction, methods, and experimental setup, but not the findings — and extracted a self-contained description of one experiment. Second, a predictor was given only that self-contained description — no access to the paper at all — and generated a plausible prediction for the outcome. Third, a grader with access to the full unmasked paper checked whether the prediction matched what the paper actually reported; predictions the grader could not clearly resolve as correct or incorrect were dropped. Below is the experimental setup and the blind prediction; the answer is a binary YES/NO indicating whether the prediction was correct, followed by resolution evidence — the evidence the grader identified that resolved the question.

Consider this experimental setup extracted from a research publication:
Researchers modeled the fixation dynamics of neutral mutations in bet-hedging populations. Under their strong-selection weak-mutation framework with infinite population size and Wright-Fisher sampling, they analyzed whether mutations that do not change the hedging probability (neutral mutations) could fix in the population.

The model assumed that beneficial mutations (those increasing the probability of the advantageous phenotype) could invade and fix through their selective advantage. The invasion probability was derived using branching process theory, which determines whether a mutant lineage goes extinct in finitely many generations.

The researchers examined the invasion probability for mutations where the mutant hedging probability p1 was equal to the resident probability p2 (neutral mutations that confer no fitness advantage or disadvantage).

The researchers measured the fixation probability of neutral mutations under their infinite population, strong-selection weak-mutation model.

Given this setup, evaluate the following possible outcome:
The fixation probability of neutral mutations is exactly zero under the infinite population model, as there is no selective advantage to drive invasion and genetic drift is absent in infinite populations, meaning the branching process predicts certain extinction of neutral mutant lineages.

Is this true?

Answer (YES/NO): YES